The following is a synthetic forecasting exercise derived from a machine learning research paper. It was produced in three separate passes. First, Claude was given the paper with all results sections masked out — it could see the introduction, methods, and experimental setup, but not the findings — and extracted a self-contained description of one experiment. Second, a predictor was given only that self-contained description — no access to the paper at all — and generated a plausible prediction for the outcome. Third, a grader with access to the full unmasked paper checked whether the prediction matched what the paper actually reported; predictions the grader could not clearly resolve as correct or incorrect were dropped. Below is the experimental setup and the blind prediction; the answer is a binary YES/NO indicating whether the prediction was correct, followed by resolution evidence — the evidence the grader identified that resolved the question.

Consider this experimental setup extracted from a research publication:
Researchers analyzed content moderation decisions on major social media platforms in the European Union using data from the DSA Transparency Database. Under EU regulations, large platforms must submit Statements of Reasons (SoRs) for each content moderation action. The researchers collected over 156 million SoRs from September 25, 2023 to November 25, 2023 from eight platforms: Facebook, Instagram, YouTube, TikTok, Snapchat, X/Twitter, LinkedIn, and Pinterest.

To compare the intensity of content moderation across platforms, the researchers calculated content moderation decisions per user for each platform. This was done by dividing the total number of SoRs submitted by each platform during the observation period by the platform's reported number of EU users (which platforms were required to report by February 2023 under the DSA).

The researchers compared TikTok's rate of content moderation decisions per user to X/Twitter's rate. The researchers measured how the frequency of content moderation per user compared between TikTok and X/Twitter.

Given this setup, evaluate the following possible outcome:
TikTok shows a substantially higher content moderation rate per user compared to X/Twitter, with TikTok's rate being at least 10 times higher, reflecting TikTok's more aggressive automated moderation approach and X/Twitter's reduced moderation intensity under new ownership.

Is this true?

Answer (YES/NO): YES